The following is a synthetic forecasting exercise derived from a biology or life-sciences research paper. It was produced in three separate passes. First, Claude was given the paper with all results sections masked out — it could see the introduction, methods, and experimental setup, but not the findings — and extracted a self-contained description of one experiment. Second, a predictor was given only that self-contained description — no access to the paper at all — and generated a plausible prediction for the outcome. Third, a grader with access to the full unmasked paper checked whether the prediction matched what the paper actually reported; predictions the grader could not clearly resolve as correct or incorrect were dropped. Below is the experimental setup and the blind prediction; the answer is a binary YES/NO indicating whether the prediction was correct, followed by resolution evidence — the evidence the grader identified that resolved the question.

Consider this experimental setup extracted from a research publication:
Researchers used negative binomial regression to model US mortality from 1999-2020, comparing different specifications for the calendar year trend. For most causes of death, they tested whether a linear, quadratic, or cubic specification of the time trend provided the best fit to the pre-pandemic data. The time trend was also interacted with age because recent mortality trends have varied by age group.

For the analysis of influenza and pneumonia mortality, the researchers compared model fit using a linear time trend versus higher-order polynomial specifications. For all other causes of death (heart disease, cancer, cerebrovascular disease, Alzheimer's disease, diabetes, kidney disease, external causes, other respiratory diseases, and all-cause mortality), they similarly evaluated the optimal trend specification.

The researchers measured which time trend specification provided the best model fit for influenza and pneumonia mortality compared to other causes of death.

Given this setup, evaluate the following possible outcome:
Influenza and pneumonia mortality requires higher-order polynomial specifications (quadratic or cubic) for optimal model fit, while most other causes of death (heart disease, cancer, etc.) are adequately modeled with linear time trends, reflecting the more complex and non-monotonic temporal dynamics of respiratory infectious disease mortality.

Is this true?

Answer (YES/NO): NO